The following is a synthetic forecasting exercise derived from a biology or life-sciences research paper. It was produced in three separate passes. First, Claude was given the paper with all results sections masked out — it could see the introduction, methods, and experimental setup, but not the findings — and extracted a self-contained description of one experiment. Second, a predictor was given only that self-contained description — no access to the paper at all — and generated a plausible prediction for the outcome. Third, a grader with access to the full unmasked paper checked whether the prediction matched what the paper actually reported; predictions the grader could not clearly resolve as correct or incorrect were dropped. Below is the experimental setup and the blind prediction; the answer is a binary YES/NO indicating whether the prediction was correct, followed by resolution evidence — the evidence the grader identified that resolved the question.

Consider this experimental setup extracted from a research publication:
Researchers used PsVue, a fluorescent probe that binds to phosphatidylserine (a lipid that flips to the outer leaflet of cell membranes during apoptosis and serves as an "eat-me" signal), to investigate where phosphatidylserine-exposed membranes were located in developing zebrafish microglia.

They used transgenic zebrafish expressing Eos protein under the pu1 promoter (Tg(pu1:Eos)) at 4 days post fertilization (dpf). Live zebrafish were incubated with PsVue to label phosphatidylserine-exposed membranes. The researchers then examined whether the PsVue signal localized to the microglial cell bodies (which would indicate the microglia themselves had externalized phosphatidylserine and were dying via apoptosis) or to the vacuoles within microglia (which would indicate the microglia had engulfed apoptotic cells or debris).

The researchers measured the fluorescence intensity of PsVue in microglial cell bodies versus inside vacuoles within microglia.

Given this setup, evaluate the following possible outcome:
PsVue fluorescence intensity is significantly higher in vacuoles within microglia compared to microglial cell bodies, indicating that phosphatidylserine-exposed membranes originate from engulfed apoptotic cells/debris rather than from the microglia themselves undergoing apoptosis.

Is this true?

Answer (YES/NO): YES